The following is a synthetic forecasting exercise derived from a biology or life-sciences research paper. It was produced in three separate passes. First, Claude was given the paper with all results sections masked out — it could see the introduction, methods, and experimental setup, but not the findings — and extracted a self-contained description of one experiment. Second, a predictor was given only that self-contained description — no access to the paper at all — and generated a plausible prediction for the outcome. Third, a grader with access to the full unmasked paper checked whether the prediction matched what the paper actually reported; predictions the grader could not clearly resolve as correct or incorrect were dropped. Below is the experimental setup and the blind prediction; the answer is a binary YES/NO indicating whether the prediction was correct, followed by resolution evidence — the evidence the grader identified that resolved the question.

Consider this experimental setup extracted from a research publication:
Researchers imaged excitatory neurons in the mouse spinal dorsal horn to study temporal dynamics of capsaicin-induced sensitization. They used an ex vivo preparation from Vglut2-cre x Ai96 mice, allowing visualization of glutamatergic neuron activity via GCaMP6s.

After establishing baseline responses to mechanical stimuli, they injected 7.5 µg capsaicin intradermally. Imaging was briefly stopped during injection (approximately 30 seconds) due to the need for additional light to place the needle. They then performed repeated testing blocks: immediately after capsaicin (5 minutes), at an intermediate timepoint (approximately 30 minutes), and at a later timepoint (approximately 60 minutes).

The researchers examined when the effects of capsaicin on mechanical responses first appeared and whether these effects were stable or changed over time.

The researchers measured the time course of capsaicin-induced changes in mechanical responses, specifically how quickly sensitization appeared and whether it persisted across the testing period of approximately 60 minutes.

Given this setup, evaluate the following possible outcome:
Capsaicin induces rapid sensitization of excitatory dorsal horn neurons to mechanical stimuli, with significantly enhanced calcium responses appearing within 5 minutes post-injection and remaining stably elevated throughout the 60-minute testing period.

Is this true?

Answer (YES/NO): NO